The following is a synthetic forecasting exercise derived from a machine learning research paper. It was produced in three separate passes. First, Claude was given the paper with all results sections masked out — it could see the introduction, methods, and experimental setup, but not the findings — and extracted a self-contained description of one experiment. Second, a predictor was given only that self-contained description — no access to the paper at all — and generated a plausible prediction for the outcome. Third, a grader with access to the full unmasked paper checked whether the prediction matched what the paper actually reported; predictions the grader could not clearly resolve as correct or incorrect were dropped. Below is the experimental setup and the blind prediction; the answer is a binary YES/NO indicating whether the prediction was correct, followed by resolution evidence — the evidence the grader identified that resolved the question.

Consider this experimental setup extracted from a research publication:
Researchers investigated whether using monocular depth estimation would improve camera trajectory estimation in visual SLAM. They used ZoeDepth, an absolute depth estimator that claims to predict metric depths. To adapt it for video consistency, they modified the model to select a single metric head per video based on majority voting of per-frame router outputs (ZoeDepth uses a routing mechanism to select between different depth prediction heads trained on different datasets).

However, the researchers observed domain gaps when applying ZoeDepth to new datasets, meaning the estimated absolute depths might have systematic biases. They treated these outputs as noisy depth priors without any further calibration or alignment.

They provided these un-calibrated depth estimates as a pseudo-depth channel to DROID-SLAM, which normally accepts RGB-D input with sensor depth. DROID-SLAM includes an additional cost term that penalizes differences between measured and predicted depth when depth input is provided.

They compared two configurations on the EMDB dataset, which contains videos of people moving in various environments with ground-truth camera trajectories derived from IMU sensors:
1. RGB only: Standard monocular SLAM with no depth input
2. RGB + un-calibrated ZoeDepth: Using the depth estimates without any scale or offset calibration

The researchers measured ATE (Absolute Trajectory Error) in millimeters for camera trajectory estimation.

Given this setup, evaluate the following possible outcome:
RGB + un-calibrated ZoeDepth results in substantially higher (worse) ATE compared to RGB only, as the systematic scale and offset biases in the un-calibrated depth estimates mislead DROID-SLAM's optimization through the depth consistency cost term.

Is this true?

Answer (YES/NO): YES